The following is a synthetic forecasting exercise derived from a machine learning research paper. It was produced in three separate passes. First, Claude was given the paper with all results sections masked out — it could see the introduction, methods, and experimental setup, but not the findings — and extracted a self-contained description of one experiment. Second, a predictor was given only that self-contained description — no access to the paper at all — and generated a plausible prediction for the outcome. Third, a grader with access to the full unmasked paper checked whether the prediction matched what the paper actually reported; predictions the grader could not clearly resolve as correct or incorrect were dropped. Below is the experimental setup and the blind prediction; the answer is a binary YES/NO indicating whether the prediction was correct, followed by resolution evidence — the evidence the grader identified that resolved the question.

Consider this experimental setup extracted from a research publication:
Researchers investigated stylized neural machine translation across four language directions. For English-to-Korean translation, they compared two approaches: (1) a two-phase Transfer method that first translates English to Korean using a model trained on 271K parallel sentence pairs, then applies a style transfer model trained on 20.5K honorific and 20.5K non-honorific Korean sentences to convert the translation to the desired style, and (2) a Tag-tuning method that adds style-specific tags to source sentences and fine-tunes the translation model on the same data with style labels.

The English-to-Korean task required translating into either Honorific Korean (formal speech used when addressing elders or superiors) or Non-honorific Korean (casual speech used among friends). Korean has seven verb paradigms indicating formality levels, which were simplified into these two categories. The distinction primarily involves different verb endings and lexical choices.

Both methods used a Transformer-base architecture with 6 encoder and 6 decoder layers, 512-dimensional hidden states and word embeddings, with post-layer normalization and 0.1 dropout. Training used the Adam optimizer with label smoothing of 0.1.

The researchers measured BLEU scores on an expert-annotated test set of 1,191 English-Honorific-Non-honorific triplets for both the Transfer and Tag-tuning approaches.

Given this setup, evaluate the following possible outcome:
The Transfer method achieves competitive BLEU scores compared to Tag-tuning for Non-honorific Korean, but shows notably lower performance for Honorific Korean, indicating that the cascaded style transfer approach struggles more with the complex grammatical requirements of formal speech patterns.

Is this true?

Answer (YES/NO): NO